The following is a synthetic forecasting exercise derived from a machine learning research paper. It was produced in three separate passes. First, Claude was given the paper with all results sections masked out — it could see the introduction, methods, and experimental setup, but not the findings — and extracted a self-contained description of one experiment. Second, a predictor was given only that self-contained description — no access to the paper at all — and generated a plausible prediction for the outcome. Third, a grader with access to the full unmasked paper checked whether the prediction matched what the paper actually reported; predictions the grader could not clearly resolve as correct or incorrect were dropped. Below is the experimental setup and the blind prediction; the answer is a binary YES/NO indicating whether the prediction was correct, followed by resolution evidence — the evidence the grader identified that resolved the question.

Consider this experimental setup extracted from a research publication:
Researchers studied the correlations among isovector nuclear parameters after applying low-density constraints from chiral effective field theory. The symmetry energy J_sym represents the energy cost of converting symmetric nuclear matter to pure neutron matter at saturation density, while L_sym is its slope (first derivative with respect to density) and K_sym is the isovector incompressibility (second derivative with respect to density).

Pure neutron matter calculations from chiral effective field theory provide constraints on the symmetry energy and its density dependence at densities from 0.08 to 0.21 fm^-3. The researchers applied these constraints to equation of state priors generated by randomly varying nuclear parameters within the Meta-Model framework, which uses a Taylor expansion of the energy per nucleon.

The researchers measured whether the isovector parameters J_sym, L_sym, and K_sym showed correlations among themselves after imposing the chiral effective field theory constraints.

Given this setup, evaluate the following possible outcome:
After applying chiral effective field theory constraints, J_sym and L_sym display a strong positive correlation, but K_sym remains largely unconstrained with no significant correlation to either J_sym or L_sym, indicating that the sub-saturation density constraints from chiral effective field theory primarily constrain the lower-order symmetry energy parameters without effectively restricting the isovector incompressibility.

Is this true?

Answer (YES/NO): YES